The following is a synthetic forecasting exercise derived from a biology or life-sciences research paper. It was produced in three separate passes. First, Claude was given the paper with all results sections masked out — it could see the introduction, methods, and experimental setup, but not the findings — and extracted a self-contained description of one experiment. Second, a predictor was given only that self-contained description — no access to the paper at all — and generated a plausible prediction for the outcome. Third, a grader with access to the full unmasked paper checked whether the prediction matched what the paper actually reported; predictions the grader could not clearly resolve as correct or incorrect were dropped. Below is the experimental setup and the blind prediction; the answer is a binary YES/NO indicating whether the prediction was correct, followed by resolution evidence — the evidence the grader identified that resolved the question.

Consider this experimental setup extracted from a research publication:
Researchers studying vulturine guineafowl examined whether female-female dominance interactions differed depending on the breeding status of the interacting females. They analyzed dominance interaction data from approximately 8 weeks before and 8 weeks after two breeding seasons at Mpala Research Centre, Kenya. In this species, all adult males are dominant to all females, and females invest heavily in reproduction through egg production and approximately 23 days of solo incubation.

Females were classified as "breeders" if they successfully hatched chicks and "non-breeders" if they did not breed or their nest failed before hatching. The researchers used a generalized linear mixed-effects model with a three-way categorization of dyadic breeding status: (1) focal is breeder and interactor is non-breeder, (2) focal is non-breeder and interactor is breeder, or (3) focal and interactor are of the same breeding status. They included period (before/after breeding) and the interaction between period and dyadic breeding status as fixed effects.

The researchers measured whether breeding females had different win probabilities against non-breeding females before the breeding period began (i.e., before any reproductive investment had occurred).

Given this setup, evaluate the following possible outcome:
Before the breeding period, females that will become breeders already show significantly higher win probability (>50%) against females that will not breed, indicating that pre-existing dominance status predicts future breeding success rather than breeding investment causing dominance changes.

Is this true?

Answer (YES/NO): NO